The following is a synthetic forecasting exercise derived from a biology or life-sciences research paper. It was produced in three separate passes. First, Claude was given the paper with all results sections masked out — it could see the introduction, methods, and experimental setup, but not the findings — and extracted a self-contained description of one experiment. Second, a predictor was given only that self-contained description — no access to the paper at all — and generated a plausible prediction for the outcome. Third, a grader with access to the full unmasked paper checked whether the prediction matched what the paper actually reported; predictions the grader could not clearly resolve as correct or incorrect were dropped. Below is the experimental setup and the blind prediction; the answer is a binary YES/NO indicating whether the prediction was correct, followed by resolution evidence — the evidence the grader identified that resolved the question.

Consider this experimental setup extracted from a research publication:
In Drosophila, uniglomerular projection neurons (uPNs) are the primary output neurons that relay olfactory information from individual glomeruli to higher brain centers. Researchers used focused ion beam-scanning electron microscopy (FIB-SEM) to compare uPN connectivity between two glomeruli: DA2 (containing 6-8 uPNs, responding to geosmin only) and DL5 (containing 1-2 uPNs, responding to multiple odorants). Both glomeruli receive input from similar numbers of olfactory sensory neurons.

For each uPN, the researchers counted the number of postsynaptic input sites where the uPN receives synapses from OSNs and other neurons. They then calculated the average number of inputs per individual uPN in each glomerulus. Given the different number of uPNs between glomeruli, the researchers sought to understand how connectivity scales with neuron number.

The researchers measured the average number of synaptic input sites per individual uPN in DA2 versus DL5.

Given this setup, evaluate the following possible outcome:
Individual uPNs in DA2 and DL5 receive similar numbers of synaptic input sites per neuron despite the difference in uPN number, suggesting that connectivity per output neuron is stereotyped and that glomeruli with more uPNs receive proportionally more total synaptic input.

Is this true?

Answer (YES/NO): NO